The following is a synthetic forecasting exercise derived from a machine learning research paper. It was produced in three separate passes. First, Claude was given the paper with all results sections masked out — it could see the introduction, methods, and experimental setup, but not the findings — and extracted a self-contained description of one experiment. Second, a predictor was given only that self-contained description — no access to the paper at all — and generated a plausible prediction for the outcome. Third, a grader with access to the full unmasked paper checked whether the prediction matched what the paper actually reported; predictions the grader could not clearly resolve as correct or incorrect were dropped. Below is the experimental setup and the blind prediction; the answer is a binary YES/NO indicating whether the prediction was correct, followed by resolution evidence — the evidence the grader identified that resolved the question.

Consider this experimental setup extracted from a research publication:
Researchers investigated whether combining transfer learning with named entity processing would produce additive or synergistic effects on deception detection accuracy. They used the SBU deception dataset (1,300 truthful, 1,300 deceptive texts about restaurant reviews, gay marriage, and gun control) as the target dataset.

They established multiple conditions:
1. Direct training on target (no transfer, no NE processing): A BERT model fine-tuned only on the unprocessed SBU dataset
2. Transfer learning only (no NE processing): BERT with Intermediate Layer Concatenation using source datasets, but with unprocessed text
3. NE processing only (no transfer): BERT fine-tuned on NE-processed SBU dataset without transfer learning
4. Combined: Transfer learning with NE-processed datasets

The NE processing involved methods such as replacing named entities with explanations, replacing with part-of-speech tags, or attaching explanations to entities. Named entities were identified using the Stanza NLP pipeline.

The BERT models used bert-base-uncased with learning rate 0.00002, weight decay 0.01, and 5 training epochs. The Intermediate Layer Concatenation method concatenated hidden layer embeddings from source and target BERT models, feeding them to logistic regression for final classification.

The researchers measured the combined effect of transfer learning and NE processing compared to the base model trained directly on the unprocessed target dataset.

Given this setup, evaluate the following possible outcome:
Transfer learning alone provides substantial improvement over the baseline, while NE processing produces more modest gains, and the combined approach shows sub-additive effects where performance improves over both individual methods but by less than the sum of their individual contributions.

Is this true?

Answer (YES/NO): NO